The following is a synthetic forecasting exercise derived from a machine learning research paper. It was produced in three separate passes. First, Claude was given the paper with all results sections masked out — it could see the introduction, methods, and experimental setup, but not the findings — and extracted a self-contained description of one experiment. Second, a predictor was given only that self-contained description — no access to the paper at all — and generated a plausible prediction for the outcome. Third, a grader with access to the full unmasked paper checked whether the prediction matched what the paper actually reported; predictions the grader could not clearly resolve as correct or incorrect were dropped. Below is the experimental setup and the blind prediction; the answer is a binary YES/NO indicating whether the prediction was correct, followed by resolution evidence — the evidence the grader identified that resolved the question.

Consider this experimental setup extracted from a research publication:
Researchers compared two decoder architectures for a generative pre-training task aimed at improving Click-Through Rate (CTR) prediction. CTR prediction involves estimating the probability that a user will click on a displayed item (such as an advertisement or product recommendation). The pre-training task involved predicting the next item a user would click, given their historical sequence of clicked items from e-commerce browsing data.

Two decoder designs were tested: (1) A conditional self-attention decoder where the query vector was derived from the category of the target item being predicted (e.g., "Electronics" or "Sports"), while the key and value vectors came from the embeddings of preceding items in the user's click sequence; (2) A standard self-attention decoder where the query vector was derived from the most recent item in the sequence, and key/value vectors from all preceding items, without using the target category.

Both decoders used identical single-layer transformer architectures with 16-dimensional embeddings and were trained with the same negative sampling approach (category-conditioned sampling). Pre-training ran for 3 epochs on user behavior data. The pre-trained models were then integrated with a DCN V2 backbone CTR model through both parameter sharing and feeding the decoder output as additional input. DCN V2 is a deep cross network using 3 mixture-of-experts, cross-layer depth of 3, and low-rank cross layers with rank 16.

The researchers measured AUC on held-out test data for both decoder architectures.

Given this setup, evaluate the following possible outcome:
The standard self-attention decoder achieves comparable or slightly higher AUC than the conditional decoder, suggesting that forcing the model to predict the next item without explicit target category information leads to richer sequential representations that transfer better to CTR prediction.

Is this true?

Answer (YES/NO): NO